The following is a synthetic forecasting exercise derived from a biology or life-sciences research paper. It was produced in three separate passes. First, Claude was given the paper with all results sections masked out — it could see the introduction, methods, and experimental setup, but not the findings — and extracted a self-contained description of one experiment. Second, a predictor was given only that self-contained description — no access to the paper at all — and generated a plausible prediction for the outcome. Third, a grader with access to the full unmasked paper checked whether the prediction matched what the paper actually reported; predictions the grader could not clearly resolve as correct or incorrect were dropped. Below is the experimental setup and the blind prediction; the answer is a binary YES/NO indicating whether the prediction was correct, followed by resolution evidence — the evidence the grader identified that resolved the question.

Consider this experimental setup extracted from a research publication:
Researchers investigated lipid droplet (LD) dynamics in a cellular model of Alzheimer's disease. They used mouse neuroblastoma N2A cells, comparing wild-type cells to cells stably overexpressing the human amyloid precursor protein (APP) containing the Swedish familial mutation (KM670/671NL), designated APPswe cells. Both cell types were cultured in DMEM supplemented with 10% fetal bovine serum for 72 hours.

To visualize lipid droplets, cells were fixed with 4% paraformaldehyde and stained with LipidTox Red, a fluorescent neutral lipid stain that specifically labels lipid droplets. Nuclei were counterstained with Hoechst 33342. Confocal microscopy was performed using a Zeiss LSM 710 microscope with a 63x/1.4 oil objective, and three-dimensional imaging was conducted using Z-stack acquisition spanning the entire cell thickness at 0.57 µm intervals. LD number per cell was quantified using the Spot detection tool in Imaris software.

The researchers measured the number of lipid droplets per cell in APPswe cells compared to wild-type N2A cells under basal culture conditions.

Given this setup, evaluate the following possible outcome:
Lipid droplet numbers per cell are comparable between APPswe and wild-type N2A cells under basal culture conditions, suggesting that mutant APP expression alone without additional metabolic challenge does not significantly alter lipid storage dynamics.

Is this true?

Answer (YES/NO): NO